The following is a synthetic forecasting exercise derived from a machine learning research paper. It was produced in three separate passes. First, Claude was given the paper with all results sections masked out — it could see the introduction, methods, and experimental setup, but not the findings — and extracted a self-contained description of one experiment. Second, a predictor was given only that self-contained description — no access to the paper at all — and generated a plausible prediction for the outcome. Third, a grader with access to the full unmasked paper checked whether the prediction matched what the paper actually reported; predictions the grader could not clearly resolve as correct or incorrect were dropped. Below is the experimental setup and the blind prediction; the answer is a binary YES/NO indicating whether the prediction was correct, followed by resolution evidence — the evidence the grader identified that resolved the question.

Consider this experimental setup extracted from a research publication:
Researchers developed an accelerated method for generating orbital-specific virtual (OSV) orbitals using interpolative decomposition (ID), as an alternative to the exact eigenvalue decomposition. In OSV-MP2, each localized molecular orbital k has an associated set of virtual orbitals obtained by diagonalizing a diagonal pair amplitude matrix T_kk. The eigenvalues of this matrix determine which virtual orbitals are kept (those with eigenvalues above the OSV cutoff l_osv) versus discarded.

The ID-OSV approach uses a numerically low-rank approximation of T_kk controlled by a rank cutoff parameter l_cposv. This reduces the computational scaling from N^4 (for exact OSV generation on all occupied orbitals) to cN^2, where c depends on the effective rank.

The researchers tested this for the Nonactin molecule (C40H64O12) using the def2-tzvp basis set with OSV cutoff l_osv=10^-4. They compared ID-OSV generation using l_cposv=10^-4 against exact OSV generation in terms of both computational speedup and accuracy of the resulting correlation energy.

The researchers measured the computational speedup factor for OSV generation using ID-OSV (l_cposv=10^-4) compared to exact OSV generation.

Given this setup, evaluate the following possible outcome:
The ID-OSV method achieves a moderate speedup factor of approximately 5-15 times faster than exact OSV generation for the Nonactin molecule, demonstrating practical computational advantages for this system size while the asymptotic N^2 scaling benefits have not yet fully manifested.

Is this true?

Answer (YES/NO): YES